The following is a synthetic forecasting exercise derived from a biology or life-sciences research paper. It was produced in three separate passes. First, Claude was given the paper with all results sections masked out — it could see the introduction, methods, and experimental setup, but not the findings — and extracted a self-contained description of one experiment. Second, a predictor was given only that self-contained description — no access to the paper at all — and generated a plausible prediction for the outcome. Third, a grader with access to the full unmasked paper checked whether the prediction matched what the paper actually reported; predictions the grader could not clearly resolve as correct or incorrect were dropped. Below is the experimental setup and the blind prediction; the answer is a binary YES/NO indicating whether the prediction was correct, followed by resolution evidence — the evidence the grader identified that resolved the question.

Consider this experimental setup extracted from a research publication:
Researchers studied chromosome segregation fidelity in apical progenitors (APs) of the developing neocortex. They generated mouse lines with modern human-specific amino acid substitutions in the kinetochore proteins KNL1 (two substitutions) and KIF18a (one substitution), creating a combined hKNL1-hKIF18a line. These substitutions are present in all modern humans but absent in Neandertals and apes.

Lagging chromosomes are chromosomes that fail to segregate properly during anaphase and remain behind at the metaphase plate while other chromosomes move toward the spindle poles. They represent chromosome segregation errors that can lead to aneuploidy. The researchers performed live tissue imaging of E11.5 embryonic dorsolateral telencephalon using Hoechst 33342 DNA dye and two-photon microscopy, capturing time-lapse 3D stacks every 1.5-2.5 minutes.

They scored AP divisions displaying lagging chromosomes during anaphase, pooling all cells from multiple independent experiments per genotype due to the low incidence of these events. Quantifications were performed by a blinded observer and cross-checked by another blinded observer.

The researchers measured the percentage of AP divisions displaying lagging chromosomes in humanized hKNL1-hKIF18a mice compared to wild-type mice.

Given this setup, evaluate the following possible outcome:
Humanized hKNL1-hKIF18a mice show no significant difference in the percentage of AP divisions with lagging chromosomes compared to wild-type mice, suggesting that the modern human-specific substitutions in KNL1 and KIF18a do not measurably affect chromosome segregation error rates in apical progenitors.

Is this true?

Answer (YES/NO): NO